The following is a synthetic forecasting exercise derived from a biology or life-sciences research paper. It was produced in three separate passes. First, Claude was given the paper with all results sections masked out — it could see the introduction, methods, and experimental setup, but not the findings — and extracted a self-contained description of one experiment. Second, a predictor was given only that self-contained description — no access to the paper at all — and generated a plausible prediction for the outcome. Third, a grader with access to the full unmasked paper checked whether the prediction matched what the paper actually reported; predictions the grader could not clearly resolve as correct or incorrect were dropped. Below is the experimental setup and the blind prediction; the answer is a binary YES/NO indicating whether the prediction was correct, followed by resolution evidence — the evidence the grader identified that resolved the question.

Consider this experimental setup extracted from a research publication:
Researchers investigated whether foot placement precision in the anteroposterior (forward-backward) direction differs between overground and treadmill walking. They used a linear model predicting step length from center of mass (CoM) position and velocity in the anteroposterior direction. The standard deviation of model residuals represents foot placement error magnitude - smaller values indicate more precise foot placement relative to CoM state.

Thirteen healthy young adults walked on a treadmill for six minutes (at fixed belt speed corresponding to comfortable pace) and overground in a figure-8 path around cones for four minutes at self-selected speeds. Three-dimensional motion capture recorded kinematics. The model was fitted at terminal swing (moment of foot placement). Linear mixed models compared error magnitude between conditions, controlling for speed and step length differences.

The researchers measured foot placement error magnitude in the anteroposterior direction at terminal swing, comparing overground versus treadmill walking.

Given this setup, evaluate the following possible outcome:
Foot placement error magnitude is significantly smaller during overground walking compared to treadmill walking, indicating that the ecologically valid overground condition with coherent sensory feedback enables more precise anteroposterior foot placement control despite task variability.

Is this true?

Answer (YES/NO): NO